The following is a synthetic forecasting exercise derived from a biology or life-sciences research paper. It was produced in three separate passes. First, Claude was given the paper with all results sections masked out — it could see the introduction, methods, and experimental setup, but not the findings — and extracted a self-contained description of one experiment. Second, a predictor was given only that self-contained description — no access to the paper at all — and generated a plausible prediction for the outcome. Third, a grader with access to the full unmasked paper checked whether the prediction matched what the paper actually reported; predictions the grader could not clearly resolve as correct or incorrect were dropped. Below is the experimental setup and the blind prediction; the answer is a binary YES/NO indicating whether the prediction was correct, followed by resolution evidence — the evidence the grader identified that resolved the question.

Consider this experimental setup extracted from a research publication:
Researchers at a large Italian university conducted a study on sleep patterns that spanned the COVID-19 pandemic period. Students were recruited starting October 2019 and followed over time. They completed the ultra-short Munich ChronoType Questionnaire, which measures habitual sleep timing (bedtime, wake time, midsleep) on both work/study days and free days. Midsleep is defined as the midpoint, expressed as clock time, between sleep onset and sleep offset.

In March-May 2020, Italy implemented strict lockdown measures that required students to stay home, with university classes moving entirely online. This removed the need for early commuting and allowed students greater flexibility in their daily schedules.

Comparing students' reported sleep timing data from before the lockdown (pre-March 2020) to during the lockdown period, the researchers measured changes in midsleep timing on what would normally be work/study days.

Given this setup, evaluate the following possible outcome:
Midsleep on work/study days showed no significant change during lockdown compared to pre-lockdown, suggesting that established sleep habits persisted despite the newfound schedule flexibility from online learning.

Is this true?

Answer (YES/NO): NO